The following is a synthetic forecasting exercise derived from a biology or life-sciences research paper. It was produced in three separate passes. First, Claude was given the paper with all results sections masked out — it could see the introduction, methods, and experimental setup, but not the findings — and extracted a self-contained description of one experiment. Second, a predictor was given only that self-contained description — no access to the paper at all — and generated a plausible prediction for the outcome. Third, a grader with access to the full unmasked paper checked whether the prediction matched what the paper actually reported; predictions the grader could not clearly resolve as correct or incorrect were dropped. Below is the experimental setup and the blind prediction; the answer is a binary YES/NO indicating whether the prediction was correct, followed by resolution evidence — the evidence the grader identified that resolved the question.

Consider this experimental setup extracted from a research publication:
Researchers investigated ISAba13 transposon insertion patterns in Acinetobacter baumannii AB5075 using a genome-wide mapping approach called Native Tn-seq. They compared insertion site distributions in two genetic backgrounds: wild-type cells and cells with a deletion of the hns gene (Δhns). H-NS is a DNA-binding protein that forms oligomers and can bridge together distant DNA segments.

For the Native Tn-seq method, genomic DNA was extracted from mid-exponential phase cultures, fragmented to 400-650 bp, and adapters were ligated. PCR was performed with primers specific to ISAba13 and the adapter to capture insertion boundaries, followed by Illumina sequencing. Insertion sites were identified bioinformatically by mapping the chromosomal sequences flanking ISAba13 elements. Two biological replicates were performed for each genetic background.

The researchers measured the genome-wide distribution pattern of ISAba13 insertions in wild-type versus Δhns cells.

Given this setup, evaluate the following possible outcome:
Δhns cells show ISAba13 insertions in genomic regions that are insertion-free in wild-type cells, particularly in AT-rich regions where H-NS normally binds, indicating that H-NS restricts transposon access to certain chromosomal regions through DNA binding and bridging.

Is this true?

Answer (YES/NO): NO